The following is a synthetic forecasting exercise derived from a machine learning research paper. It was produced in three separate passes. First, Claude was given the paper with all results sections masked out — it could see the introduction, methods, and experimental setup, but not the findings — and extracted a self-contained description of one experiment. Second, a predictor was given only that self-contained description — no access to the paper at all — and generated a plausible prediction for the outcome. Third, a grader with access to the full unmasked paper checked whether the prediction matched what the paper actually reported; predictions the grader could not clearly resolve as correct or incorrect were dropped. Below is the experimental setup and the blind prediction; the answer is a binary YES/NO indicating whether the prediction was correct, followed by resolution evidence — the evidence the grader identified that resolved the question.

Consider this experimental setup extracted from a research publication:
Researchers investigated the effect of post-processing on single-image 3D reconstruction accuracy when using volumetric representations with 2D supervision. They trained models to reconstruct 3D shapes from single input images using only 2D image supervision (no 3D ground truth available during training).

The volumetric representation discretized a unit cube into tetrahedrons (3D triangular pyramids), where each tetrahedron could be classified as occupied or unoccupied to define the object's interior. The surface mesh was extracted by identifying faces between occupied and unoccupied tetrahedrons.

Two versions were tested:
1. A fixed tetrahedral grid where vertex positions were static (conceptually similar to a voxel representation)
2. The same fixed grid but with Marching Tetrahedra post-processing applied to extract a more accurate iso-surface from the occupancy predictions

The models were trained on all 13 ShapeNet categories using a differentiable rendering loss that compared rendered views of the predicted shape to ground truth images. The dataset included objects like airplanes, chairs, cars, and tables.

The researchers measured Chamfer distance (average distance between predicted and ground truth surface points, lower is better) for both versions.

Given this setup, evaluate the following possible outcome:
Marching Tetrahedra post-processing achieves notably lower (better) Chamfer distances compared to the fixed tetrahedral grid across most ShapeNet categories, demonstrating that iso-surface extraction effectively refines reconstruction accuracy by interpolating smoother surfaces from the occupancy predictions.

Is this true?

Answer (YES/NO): YES